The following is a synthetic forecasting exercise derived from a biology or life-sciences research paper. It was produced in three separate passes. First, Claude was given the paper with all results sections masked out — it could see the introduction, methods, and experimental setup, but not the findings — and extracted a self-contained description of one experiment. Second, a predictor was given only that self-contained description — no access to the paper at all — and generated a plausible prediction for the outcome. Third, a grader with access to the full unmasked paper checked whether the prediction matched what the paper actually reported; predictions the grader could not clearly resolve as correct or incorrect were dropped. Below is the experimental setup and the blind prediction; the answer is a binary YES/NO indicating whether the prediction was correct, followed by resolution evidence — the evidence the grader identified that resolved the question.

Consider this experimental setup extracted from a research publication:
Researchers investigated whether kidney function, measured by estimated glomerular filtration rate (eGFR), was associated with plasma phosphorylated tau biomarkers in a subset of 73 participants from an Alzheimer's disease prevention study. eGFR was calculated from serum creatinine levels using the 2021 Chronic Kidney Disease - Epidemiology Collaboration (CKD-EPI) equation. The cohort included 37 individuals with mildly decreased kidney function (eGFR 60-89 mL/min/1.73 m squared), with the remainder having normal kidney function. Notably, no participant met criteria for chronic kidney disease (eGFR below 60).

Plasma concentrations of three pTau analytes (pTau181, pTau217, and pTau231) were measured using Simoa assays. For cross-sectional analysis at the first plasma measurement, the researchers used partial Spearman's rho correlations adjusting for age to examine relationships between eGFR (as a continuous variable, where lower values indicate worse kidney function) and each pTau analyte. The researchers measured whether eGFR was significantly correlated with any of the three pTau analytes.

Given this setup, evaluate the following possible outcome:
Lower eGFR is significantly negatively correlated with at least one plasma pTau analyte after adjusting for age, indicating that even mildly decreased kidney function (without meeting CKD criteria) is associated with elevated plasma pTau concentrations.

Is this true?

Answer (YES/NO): NO